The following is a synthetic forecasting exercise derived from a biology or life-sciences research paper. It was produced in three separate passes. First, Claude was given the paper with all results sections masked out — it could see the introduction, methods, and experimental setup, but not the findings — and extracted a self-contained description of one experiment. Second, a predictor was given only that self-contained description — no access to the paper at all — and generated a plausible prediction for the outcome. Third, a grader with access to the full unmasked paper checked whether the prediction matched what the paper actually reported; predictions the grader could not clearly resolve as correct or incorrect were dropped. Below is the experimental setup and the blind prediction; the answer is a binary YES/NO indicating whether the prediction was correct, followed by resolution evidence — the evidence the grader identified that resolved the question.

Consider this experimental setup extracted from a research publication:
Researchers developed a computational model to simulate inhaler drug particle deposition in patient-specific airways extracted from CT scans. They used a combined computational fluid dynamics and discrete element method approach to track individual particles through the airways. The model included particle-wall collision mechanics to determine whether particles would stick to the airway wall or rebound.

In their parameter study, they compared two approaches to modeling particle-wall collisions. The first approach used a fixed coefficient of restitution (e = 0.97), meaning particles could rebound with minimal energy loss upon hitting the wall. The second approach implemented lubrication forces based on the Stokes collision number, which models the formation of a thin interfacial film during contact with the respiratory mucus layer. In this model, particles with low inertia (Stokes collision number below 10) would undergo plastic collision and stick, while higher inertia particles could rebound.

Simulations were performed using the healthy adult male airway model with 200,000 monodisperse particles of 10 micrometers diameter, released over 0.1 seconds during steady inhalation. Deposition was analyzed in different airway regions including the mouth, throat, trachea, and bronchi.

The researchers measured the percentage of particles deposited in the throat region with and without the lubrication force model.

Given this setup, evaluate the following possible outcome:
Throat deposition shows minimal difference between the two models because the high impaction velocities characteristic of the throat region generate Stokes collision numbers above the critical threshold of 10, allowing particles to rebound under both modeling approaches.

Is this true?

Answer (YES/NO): NO